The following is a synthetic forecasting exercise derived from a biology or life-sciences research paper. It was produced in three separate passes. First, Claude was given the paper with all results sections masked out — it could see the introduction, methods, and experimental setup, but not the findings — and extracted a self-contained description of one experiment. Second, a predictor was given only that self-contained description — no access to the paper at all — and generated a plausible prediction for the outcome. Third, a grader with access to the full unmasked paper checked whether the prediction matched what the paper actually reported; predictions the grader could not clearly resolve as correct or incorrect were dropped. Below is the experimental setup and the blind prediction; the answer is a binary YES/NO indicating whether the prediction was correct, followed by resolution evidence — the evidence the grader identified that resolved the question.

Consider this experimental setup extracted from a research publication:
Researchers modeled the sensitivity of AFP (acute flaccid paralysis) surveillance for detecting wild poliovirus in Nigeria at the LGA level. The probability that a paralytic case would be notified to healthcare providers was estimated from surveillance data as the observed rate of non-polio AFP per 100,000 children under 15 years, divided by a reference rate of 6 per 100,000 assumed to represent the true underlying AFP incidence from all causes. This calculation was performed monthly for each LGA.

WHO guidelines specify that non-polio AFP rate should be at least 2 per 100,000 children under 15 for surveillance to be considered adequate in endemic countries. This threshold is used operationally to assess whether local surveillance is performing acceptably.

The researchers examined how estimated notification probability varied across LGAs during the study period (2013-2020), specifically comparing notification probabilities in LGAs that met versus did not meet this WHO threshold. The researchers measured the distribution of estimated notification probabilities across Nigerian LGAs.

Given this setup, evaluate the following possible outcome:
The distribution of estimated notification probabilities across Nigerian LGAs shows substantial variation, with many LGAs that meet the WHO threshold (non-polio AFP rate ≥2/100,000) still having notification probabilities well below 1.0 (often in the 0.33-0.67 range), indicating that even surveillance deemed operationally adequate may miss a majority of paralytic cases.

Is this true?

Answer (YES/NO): NO